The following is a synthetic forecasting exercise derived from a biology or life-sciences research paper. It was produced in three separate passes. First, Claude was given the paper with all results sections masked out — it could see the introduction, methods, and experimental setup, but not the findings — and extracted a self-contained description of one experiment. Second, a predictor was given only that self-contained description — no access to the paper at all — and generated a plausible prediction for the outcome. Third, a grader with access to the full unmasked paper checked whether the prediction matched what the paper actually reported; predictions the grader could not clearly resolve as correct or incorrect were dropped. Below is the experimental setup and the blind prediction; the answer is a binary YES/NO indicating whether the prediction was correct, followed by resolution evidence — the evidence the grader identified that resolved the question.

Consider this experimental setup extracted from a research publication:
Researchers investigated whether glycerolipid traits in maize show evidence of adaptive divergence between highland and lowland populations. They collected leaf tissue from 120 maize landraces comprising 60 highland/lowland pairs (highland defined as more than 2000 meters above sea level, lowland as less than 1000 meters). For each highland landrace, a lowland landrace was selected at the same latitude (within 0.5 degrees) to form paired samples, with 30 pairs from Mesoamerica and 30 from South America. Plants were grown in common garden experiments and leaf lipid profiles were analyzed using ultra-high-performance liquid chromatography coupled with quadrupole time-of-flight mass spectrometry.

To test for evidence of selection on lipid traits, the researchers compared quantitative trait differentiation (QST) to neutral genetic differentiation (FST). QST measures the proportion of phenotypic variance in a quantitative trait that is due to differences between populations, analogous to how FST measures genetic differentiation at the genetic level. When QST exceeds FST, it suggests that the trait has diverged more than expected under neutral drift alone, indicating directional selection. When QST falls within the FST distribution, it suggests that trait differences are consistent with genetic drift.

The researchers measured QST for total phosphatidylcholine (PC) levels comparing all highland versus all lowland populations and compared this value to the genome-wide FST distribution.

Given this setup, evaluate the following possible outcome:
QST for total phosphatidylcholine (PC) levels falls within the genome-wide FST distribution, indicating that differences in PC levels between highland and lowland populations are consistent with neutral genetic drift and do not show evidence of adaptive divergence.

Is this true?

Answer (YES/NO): NO